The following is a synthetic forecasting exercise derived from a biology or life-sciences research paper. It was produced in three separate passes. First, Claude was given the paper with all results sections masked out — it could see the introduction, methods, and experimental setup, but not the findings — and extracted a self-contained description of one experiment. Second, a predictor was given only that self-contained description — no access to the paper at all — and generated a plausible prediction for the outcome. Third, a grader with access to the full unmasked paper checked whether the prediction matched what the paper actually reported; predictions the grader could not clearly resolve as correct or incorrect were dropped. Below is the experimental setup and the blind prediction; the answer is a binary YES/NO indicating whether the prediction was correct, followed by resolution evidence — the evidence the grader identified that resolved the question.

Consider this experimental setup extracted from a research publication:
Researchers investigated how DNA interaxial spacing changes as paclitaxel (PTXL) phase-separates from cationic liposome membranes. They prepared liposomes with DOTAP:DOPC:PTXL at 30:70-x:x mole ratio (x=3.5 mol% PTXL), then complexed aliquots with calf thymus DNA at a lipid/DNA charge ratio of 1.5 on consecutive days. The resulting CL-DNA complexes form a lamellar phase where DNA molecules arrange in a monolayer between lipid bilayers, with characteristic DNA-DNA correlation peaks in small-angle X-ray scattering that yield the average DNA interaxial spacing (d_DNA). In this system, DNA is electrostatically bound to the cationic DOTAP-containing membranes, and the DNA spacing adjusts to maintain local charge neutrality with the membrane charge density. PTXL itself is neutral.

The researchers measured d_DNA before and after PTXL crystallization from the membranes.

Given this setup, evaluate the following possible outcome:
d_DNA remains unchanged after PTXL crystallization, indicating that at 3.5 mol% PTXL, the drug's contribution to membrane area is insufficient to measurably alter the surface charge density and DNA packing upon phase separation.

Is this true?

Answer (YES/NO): NO